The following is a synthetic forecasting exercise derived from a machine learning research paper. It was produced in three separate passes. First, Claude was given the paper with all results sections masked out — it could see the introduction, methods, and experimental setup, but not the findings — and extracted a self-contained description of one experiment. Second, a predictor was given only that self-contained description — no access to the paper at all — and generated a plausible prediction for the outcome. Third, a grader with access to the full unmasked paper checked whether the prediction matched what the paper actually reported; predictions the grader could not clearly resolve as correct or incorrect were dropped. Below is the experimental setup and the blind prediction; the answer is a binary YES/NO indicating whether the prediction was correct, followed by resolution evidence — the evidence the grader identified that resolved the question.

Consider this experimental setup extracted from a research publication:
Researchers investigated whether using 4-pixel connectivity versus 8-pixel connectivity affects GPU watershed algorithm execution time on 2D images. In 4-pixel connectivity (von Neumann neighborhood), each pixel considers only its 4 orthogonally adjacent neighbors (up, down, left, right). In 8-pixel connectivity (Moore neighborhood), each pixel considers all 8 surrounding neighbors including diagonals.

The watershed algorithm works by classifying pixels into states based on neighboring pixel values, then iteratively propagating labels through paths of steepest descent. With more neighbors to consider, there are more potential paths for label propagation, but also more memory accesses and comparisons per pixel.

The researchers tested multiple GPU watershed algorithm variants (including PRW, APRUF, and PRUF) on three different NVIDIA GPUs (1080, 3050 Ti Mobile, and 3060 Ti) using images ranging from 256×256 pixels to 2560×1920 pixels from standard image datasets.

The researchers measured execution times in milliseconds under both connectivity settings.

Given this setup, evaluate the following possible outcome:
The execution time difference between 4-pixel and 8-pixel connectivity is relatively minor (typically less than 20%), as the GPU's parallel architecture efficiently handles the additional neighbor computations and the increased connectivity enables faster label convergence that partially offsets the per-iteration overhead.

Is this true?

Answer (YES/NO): NO